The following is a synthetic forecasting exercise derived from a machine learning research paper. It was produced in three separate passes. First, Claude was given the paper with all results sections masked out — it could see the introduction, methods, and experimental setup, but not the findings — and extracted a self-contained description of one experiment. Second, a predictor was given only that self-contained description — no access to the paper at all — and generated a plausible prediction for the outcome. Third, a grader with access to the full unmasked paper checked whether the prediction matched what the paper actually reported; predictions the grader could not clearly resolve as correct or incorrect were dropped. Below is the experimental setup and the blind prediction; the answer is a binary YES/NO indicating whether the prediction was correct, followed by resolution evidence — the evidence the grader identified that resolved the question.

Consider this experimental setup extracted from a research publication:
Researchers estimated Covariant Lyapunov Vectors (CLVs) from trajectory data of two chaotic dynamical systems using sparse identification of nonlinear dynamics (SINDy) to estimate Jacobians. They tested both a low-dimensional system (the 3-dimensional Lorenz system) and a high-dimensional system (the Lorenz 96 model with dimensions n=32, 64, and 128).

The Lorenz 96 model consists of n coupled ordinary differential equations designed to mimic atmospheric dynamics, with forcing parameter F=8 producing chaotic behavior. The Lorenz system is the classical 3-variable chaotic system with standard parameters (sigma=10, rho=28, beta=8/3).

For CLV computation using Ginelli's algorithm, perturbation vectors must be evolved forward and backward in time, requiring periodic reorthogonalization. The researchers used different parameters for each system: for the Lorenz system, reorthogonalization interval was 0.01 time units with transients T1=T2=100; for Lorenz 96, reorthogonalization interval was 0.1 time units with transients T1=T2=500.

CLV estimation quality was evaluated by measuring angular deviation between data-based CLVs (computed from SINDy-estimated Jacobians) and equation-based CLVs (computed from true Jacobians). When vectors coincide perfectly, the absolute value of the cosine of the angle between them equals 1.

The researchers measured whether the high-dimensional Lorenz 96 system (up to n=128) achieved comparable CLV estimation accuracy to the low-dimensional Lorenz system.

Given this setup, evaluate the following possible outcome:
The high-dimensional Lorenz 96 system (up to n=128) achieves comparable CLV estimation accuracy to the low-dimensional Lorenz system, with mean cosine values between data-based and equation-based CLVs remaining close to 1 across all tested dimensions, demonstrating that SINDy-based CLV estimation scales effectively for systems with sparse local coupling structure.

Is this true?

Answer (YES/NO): YES